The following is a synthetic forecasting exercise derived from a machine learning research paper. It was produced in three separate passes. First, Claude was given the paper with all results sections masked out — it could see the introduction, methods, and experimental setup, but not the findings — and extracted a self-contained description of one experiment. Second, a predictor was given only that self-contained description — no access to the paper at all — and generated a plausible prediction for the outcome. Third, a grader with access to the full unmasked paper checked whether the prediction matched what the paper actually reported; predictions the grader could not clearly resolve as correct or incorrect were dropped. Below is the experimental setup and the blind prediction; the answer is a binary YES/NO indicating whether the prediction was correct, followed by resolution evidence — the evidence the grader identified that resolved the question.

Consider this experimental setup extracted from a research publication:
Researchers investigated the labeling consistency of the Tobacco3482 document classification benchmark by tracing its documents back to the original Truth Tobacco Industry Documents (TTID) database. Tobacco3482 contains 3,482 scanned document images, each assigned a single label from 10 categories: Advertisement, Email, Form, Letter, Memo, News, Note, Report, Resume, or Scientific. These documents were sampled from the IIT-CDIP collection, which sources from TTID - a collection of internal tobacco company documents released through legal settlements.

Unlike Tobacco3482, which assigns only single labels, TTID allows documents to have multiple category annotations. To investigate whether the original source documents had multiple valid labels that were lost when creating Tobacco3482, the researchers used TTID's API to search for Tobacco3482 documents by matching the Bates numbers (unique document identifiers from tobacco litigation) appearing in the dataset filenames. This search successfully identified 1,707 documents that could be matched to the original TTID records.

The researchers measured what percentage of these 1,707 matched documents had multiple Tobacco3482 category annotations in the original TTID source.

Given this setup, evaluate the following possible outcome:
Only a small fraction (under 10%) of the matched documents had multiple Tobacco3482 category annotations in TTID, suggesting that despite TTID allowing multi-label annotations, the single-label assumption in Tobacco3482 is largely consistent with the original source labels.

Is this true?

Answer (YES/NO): YES